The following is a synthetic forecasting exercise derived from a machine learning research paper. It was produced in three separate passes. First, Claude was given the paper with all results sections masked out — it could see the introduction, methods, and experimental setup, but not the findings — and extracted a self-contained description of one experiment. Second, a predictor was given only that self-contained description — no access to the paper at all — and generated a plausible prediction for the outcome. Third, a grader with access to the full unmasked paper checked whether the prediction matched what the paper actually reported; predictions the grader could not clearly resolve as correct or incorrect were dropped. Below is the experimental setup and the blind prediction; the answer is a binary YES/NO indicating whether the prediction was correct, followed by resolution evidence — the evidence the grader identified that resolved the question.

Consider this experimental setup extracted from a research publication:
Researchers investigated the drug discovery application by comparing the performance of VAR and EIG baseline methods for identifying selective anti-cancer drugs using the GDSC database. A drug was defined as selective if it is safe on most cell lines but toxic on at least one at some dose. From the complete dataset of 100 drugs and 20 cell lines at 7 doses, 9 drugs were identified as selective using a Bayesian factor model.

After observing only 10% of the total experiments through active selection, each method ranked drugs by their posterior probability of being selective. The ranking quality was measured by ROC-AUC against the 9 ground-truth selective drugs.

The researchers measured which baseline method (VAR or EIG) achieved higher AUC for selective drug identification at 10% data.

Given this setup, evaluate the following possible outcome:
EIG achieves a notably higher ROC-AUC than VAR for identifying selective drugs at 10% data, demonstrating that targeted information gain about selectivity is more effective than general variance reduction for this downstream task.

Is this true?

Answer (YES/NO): NO